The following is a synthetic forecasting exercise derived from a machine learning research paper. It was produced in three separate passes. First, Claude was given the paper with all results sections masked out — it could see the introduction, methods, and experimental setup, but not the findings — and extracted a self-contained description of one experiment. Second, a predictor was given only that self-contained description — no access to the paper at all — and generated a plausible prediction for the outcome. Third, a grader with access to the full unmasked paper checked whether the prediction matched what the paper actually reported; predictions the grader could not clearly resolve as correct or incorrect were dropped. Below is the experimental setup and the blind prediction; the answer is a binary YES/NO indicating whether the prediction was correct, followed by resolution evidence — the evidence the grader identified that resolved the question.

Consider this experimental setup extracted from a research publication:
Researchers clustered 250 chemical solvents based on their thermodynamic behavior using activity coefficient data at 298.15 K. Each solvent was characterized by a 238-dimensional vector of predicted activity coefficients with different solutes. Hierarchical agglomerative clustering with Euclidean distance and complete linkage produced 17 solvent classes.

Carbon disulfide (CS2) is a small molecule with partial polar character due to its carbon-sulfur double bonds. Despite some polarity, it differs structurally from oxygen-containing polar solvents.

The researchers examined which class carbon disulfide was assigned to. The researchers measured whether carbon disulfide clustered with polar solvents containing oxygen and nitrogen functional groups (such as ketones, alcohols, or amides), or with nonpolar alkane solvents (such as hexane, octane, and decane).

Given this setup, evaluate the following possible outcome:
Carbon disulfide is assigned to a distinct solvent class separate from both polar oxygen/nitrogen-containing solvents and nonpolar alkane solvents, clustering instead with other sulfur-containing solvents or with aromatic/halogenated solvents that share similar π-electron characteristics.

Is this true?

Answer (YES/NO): NO